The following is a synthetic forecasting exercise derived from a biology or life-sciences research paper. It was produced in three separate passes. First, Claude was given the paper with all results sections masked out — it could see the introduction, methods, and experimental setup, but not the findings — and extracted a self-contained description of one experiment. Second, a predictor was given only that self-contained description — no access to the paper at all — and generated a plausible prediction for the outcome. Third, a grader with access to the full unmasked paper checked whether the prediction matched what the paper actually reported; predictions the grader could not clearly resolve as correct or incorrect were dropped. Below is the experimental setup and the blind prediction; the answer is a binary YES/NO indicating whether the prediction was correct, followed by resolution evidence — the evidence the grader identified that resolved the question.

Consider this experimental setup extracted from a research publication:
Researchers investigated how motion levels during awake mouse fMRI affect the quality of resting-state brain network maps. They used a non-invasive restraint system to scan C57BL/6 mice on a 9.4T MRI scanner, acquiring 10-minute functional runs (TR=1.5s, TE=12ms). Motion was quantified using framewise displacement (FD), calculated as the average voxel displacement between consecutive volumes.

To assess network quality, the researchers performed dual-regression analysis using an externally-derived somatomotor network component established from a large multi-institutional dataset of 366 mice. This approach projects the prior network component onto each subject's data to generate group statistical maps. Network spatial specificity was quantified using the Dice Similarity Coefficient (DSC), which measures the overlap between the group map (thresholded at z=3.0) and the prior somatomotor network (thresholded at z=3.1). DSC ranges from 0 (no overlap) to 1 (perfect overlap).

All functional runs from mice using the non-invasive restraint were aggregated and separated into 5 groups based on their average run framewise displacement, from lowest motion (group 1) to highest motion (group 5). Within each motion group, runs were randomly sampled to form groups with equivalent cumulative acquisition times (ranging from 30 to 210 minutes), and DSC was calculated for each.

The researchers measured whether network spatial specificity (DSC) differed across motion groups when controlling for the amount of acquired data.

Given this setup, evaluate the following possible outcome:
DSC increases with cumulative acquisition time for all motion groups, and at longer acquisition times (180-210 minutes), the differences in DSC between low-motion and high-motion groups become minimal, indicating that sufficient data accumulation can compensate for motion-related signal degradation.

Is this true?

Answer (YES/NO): NO